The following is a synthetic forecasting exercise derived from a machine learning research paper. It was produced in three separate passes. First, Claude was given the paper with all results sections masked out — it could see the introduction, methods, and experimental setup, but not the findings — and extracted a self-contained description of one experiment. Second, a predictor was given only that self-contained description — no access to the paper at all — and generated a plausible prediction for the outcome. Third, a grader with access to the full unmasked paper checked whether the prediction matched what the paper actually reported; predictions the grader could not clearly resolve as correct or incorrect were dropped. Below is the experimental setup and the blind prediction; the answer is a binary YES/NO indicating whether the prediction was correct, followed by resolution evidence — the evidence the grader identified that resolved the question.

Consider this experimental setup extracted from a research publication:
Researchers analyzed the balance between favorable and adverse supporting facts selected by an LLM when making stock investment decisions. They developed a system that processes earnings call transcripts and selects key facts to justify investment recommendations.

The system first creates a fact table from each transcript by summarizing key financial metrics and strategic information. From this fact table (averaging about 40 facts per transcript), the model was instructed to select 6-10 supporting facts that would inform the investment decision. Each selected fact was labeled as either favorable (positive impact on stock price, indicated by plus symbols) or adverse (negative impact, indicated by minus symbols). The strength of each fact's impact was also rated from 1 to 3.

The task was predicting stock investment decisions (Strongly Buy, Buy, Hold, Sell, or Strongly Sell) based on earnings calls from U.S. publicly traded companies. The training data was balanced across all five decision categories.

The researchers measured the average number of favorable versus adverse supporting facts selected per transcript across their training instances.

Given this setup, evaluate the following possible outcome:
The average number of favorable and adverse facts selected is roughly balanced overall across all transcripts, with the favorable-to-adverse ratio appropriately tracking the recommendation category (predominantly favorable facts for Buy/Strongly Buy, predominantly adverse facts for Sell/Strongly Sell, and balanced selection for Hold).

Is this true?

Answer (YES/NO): NO